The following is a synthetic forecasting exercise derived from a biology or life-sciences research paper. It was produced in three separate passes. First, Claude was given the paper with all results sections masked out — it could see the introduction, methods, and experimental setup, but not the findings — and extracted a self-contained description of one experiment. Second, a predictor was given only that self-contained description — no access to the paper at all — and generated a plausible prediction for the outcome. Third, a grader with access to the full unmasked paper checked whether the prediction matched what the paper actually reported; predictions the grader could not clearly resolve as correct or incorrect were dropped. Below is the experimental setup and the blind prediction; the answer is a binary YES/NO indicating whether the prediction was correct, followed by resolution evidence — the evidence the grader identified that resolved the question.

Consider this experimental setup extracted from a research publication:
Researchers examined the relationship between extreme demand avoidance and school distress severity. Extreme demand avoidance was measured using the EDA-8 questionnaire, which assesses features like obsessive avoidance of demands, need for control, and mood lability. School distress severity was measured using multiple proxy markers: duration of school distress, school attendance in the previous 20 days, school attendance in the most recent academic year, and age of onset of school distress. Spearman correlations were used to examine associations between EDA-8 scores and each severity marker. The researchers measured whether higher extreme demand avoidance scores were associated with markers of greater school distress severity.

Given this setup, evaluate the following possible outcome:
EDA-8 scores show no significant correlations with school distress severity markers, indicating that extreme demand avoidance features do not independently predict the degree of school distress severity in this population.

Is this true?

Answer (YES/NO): NO